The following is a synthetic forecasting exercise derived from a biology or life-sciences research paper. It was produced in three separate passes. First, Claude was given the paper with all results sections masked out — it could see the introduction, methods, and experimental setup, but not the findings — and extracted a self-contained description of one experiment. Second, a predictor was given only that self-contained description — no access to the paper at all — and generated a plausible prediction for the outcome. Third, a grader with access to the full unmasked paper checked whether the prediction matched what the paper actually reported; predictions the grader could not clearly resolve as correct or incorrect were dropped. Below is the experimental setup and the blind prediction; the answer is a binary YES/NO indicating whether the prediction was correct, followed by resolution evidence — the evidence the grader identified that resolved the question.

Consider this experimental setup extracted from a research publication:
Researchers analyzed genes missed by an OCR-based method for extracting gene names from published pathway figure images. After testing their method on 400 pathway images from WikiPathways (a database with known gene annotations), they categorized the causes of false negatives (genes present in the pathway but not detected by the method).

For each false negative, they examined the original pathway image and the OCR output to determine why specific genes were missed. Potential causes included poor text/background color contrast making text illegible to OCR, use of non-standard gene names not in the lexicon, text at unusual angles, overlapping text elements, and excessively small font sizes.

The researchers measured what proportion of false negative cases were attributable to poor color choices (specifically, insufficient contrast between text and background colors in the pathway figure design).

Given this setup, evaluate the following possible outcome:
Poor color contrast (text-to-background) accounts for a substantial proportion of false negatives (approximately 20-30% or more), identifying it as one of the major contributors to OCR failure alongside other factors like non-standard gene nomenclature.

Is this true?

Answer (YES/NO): YES